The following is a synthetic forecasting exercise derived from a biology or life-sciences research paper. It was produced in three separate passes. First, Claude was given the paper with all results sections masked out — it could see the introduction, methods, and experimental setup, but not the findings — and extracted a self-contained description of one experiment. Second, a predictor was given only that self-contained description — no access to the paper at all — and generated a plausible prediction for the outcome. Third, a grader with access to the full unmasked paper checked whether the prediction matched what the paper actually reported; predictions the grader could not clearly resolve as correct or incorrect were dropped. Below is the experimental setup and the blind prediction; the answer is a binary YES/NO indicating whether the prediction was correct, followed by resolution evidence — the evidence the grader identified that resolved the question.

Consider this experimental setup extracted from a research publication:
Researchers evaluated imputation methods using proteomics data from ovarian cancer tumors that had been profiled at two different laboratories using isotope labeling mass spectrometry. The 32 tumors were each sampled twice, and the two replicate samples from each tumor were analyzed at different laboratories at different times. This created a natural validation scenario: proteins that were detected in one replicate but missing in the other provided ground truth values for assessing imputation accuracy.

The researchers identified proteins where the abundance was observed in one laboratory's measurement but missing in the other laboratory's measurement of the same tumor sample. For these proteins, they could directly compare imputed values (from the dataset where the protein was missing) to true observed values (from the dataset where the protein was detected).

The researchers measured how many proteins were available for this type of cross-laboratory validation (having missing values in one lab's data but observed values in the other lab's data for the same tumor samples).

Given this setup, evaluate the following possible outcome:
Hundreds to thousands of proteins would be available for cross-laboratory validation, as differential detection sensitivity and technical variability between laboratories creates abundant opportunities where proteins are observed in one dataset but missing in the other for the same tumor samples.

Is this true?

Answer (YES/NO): YES